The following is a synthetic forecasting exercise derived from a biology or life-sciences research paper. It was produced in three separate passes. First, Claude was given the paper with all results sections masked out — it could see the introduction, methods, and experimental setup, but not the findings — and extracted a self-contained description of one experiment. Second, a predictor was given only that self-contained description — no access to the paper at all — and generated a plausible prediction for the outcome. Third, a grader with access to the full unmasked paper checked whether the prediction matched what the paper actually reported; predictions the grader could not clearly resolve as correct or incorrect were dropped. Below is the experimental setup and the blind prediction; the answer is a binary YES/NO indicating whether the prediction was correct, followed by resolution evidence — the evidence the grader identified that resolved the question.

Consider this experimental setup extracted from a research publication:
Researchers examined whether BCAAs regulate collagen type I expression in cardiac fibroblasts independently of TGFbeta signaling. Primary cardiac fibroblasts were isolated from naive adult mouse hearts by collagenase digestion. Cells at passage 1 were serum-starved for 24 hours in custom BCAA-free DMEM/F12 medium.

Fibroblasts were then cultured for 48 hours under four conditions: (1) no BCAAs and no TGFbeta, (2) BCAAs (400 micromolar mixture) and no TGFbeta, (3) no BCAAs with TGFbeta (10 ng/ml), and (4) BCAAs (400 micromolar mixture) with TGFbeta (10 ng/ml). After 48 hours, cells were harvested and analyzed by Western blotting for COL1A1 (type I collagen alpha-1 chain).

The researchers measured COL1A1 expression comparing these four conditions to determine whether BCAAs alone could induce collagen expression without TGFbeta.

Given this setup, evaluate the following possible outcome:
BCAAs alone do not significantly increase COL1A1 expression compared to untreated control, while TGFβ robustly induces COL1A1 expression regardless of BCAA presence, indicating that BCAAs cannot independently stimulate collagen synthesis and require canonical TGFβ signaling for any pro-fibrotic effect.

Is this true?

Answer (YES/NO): NO